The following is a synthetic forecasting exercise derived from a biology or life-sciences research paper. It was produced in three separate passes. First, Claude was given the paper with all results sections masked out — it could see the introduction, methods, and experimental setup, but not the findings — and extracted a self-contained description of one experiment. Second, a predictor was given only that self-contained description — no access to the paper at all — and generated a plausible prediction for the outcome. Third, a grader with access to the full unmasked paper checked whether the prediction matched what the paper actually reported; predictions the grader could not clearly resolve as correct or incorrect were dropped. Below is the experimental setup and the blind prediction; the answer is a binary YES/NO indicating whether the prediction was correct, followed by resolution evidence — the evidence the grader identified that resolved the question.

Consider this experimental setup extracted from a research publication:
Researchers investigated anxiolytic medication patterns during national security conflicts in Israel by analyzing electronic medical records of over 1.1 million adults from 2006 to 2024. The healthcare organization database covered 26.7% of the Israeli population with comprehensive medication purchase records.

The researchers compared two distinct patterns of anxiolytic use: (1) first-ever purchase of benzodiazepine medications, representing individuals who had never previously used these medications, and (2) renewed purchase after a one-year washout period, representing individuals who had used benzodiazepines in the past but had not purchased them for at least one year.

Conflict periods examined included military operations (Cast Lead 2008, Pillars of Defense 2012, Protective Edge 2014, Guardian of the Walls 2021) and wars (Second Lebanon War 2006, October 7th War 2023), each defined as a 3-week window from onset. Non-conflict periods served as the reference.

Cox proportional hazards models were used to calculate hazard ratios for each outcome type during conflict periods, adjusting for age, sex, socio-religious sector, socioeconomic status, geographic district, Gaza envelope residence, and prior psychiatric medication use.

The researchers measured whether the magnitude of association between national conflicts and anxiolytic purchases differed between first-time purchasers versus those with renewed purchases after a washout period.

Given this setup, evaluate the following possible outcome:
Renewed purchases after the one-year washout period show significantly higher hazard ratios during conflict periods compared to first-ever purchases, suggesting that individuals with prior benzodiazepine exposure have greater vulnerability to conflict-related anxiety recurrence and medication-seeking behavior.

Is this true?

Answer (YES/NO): NO